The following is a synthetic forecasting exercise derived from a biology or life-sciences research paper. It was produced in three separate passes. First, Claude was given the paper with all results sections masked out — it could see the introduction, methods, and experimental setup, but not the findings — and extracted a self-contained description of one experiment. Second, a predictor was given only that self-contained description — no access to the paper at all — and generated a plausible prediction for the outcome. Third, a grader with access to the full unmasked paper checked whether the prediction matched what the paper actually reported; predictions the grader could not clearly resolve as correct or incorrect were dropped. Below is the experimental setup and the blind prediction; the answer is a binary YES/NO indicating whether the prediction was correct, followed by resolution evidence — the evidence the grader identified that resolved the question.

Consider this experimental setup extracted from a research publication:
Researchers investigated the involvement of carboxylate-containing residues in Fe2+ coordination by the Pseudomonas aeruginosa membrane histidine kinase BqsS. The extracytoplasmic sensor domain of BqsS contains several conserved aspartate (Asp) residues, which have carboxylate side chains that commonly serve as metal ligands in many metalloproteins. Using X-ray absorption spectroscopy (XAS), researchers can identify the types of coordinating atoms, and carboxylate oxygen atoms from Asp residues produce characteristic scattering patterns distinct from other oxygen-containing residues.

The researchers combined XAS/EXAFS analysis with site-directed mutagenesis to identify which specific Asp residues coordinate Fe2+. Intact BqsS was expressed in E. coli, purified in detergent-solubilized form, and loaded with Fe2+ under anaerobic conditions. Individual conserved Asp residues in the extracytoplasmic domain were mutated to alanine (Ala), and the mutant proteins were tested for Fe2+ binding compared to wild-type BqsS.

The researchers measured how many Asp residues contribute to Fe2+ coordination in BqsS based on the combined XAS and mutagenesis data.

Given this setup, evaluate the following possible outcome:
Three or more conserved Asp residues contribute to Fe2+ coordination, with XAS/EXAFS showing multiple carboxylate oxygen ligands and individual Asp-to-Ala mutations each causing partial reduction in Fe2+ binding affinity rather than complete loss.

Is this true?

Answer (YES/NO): NO